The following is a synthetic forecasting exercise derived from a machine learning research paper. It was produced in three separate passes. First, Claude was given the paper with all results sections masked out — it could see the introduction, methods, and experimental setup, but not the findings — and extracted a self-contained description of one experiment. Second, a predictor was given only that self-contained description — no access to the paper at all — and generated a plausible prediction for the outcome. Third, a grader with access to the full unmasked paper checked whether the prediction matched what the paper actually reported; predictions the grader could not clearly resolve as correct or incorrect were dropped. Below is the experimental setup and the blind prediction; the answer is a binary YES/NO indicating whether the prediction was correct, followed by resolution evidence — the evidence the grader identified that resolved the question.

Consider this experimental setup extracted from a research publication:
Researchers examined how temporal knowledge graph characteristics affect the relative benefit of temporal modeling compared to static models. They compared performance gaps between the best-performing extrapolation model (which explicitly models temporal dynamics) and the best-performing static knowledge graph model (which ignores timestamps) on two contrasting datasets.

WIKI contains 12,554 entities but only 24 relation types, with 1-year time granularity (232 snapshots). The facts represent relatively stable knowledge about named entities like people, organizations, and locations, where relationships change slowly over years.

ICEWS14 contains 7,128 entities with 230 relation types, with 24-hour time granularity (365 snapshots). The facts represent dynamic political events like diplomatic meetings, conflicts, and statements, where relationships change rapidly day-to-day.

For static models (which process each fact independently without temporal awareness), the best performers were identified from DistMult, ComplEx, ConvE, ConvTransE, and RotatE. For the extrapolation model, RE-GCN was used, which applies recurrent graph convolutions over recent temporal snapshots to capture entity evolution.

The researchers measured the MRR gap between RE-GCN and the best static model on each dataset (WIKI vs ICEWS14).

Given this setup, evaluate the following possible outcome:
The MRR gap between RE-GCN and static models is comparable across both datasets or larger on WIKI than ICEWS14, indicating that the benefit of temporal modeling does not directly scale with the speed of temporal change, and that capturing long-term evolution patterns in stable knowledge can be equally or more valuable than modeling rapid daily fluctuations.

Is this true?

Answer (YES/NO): YES